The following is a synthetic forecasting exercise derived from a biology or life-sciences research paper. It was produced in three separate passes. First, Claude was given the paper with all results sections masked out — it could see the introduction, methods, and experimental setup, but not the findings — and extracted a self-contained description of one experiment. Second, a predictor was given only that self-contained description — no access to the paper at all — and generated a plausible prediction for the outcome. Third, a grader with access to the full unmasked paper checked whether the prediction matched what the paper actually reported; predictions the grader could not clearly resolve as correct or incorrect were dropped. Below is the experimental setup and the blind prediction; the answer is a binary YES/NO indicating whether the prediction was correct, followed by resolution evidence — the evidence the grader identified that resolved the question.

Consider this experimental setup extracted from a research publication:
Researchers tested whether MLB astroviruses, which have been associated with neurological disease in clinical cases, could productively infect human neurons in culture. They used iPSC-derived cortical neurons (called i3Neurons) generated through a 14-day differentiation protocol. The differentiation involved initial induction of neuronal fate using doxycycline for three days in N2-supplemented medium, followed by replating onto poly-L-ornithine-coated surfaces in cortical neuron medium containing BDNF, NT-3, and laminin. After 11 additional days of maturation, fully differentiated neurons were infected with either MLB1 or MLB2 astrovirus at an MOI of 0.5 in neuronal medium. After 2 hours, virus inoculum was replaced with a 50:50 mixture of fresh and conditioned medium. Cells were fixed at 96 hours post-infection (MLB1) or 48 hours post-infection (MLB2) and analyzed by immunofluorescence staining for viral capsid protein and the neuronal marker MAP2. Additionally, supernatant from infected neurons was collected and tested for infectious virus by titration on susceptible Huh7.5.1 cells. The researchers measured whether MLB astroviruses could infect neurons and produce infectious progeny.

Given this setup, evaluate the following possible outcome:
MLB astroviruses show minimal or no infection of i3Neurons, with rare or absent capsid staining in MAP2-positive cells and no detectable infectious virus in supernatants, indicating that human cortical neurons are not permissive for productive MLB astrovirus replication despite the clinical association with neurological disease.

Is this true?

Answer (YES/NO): NO